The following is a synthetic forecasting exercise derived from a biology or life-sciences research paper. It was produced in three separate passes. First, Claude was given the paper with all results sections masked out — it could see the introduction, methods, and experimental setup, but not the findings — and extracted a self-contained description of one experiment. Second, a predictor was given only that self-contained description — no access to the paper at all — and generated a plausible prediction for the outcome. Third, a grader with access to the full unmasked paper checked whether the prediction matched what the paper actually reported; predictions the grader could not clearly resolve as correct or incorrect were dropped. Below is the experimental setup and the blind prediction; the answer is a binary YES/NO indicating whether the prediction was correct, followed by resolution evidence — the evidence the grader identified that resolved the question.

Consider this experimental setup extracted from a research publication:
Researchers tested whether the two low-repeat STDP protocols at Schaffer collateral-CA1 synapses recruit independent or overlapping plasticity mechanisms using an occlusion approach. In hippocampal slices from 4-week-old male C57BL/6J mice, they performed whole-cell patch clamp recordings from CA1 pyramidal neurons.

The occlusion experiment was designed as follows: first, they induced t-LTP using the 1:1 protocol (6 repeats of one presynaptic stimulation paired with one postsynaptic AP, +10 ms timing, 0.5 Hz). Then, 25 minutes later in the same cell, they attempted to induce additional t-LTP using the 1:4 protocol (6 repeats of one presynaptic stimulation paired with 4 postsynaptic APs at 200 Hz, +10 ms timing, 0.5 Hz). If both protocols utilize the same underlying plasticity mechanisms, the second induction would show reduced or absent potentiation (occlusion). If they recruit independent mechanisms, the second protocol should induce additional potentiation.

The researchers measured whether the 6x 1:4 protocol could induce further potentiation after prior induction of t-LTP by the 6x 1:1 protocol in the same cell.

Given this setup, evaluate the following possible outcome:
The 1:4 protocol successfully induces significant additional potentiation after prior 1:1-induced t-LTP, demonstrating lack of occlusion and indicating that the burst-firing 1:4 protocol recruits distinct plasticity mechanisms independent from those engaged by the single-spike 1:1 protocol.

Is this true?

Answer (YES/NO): YES